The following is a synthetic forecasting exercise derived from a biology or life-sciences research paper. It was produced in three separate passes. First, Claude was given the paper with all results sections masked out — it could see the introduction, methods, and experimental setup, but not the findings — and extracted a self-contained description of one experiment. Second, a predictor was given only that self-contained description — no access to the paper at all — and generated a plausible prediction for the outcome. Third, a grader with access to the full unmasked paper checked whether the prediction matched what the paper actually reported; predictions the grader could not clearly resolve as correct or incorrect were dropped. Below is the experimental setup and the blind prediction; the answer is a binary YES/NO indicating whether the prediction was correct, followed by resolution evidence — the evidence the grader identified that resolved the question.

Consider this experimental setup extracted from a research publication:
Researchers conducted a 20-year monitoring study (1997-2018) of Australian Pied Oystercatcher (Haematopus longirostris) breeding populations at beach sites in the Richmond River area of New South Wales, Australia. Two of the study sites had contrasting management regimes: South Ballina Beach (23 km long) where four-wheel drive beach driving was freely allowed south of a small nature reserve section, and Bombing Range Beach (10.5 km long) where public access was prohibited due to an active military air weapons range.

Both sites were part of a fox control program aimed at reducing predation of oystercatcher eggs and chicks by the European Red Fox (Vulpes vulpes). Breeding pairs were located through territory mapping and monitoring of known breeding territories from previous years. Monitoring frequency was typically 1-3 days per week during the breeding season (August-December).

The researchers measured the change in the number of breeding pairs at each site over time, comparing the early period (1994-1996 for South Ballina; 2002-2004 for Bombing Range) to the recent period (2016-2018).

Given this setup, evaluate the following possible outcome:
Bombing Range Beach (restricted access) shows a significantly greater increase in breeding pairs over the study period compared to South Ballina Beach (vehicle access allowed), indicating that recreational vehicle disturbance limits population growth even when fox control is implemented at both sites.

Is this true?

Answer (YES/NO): NO